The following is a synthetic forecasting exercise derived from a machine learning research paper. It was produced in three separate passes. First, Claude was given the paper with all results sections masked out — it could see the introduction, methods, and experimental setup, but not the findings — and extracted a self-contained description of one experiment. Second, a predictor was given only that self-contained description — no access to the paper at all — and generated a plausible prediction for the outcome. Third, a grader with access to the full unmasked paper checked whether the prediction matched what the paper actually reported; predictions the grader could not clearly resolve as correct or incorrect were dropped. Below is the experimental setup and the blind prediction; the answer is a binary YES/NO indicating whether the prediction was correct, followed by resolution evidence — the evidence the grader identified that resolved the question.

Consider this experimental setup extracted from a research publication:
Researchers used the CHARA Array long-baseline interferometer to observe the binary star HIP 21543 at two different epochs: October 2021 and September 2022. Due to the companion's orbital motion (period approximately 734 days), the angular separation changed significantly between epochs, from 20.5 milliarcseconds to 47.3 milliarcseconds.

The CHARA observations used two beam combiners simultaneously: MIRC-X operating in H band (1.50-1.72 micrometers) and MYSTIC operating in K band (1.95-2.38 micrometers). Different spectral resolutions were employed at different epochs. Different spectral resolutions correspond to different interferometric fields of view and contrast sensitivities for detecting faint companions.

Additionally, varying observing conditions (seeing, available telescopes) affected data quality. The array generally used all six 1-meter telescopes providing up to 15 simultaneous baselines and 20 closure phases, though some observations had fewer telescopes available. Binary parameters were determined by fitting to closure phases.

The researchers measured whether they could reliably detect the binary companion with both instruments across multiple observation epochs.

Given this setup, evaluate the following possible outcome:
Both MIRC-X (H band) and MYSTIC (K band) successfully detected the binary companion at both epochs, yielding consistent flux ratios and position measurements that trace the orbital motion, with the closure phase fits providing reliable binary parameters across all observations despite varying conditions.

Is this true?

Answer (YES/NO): YES